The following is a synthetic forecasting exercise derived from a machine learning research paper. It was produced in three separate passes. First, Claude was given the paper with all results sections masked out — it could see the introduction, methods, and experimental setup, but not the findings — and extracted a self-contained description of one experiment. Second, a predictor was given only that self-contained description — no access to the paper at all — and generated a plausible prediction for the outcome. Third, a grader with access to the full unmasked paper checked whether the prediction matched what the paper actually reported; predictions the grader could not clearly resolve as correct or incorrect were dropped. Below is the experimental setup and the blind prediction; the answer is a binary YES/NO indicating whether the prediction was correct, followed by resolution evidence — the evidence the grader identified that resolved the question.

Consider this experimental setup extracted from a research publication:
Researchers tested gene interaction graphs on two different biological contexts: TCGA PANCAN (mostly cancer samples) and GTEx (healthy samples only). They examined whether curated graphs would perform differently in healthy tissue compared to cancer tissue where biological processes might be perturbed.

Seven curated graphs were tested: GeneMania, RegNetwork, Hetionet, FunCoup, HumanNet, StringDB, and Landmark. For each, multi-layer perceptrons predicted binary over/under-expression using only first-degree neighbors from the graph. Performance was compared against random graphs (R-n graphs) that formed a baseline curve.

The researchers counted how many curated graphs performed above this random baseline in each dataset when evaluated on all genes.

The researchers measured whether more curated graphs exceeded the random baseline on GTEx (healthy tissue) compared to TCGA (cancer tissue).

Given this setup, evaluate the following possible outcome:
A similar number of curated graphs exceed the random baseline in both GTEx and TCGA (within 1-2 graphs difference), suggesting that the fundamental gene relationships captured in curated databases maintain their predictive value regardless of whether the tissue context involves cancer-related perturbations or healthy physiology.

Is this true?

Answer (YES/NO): NO